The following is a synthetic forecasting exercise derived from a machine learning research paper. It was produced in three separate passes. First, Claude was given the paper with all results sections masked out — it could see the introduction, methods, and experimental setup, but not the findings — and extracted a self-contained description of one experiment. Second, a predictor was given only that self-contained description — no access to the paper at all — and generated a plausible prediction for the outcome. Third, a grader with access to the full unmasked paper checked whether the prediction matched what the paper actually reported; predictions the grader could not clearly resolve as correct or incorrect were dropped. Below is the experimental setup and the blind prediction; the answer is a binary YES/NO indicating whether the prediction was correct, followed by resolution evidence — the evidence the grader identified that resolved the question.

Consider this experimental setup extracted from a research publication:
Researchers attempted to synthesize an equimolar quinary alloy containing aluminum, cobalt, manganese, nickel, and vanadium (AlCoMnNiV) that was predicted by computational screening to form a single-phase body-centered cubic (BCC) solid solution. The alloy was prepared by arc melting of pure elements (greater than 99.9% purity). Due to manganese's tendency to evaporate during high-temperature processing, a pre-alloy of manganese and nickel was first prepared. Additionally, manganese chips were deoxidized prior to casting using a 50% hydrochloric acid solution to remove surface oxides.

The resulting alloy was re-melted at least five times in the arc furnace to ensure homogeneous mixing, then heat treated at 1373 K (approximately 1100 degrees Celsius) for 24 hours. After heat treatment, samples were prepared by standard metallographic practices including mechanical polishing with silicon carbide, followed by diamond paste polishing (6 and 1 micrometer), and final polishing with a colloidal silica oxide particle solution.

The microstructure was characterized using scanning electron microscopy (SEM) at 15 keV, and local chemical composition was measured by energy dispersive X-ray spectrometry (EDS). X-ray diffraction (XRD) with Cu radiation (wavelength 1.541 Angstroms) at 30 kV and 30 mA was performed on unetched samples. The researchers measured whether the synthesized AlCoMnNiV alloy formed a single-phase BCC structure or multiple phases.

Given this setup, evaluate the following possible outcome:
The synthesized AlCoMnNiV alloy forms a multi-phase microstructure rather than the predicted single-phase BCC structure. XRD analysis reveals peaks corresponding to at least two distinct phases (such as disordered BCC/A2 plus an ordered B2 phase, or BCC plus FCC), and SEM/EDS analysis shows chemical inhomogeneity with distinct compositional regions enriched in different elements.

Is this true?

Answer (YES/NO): NO